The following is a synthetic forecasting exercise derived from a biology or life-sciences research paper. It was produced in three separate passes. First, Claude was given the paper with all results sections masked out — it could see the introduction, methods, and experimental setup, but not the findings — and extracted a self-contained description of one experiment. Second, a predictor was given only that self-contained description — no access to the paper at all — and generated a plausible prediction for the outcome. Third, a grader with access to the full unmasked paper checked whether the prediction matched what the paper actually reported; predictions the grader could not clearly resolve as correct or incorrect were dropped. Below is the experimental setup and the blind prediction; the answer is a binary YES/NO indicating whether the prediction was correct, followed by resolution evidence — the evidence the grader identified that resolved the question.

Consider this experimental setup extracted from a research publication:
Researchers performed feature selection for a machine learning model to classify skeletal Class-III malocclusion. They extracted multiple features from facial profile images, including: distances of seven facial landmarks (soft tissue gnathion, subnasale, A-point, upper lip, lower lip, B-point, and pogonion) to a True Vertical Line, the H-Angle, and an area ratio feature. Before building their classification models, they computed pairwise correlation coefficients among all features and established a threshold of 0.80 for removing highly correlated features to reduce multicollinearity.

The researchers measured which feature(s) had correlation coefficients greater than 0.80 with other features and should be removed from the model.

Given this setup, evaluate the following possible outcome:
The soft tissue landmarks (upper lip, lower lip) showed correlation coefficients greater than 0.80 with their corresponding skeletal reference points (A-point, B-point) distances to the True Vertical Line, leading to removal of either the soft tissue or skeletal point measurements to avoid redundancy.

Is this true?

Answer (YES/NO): NO